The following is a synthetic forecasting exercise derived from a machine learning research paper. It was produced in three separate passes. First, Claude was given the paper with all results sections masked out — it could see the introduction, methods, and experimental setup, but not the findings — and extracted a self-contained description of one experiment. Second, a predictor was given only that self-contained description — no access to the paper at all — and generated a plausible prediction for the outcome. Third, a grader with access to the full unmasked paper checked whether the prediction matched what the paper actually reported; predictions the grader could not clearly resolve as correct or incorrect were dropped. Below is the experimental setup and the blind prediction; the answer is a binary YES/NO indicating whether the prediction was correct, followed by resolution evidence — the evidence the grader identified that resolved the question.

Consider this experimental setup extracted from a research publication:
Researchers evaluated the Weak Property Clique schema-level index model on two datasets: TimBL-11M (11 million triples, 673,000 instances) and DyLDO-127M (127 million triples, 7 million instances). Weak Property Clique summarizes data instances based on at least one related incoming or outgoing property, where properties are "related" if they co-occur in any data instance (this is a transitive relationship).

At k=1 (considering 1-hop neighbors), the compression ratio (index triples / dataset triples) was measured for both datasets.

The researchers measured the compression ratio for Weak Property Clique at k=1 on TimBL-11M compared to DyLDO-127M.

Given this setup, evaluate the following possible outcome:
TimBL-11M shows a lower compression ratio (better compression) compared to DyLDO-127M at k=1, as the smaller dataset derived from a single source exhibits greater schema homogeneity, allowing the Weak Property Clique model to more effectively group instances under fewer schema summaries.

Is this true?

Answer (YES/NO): NO